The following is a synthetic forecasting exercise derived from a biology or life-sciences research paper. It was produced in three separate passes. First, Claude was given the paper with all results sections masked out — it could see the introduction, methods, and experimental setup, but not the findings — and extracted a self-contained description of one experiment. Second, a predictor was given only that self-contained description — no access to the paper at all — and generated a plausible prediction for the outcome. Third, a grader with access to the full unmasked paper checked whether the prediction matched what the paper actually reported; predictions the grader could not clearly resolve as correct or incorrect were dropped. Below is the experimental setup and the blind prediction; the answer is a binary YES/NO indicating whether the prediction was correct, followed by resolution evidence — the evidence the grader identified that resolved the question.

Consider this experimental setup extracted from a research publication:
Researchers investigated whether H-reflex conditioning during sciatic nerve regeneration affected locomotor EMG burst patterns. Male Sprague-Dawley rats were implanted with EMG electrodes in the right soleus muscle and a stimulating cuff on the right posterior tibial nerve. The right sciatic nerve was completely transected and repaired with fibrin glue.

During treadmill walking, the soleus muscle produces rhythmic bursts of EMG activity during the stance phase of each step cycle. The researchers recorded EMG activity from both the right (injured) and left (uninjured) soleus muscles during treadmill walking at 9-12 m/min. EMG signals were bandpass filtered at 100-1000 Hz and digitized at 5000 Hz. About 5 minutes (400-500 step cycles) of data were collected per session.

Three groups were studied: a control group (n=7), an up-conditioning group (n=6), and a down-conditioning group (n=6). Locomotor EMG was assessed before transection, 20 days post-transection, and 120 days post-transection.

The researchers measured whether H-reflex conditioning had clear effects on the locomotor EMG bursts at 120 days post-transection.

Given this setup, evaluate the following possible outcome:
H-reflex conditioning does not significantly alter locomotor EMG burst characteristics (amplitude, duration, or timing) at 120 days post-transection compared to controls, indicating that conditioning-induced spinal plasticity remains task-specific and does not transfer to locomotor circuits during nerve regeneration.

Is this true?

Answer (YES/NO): YES